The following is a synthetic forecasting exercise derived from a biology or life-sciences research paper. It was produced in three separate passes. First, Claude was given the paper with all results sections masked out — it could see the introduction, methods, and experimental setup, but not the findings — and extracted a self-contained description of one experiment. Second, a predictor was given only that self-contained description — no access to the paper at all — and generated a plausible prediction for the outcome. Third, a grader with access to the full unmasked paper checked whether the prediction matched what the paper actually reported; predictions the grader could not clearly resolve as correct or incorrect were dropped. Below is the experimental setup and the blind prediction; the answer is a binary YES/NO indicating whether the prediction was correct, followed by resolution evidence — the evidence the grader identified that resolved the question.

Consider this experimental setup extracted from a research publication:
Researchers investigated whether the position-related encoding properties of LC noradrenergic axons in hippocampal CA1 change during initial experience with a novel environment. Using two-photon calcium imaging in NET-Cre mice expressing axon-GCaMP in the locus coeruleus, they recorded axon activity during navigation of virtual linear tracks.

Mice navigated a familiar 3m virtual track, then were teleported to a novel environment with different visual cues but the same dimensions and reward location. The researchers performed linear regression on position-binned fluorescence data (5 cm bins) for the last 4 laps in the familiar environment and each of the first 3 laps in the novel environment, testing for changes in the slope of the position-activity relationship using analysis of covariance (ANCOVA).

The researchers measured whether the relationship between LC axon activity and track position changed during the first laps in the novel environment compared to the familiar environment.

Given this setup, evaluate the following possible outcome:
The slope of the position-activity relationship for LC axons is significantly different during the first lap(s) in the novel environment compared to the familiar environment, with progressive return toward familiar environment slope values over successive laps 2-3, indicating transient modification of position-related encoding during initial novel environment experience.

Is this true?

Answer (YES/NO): YES